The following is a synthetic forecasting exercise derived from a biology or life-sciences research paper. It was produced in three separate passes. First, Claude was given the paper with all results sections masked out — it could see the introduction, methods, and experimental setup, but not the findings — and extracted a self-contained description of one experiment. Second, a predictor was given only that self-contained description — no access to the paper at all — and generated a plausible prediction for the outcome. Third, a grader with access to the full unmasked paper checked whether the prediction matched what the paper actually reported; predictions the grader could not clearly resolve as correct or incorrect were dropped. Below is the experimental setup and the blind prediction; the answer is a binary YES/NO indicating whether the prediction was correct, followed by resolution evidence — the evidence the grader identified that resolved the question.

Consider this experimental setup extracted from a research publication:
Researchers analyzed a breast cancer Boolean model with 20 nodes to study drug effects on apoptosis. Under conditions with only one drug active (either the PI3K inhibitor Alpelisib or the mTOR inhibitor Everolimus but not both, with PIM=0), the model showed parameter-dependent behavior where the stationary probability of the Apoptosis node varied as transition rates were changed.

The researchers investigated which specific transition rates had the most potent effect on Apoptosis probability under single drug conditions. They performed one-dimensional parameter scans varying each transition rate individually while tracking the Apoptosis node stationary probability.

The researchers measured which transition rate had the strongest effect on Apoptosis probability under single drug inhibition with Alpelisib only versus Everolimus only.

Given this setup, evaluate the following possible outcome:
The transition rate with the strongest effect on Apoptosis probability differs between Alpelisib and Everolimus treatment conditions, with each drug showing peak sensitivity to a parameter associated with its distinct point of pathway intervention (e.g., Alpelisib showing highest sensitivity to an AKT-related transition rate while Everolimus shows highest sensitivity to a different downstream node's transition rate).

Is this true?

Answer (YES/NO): YES